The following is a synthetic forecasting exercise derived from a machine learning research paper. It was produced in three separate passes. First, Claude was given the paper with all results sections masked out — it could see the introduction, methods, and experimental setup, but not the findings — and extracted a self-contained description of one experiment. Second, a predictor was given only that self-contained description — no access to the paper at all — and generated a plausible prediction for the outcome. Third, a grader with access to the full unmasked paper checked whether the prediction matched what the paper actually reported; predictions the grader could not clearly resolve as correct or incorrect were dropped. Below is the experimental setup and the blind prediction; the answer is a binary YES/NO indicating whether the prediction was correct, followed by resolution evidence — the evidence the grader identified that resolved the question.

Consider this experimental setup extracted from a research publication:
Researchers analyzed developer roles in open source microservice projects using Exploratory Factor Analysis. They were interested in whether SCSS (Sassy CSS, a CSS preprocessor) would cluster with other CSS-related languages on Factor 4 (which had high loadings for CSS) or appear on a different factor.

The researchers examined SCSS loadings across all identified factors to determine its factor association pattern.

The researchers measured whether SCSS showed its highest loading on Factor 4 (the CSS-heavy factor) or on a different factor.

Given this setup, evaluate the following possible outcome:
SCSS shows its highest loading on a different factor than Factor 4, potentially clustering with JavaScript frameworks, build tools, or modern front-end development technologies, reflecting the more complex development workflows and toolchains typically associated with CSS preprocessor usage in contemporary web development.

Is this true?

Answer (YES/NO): NO